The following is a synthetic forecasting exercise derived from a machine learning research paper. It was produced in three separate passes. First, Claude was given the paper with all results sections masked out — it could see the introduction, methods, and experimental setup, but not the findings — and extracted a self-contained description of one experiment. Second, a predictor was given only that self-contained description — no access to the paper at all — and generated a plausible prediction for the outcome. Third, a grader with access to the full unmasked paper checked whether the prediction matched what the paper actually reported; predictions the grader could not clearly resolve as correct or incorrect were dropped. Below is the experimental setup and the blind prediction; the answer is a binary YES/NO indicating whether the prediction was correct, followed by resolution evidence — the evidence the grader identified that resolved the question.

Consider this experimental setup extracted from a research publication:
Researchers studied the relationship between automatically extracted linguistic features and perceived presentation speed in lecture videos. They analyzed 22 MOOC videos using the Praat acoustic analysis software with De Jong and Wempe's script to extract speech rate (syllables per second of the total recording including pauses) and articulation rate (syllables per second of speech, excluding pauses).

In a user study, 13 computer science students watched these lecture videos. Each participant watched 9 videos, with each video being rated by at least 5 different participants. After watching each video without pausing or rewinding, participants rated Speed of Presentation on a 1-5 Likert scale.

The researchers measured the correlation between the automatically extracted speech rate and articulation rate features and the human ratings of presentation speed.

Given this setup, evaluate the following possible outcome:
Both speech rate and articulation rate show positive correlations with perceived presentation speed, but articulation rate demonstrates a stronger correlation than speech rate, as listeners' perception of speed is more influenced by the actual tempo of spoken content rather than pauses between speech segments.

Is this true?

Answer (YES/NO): NO